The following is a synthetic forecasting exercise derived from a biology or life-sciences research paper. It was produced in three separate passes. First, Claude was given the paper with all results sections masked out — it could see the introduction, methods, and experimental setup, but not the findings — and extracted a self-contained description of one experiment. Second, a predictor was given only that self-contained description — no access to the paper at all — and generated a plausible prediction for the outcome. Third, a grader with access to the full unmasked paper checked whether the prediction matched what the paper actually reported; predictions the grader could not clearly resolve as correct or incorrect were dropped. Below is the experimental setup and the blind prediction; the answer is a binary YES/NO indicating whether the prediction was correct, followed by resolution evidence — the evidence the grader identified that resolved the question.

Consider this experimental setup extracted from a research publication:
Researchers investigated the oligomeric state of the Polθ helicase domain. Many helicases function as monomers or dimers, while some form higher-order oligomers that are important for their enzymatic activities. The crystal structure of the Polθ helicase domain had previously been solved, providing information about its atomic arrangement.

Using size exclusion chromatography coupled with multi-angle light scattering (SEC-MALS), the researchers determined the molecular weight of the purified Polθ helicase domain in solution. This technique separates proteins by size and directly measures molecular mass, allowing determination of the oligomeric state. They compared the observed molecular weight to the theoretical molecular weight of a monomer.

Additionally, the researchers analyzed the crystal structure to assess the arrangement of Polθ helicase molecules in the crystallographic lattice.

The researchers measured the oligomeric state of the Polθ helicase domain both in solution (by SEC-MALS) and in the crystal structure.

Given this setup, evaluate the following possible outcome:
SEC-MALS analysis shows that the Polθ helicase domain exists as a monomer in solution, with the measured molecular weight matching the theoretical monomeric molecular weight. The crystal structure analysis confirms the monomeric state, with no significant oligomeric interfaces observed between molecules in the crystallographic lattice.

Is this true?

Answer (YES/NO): NO